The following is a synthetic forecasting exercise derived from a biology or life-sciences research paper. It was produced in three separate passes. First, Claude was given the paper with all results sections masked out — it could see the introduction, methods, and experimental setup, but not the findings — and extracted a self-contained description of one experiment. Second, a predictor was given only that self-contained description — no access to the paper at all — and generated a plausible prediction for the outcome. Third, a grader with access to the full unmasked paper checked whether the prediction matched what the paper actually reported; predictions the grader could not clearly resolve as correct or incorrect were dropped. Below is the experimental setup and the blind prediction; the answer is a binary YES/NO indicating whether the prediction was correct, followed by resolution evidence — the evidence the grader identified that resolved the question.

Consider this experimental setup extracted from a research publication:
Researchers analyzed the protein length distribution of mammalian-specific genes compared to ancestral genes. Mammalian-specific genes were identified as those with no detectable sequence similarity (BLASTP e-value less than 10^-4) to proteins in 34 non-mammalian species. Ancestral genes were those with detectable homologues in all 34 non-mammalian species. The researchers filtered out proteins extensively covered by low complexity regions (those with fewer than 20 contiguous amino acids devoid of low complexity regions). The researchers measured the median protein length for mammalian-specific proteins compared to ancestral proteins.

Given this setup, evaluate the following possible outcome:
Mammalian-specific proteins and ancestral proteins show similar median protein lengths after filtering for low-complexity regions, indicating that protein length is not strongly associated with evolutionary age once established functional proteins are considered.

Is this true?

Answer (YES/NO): NO